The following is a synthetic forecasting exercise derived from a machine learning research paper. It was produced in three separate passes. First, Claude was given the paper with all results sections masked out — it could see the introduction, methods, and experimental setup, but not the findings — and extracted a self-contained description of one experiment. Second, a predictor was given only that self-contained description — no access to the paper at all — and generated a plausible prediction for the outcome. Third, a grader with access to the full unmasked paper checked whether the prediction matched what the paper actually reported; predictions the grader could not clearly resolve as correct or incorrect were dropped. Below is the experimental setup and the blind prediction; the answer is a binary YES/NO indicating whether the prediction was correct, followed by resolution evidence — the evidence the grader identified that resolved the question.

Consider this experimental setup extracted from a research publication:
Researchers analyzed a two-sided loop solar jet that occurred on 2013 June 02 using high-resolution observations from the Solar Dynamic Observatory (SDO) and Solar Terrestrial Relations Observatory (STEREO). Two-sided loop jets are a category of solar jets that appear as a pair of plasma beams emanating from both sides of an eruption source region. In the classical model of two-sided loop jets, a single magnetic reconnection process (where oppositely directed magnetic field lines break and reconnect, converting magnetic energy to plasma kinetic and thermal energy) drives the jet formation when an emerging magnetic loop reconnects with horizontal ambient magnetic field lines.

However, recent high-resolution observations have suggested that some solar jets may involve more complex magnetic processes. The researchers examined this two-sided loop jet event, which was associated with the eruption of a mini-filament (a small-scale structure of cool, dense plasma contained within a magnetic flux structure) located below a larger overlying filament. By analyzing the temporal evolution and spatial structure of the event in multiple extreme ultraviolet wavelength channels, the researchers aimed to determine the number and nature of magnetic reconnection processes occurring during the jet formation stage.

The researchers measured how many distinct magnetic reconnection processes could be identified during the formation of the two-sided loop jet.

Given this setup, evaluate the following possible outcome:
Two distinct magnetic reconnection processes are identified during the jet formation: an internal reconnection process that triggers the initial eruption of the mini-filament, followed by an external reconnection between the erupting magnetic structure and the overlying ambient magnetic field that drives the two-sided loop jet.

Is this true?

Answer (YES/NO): NO